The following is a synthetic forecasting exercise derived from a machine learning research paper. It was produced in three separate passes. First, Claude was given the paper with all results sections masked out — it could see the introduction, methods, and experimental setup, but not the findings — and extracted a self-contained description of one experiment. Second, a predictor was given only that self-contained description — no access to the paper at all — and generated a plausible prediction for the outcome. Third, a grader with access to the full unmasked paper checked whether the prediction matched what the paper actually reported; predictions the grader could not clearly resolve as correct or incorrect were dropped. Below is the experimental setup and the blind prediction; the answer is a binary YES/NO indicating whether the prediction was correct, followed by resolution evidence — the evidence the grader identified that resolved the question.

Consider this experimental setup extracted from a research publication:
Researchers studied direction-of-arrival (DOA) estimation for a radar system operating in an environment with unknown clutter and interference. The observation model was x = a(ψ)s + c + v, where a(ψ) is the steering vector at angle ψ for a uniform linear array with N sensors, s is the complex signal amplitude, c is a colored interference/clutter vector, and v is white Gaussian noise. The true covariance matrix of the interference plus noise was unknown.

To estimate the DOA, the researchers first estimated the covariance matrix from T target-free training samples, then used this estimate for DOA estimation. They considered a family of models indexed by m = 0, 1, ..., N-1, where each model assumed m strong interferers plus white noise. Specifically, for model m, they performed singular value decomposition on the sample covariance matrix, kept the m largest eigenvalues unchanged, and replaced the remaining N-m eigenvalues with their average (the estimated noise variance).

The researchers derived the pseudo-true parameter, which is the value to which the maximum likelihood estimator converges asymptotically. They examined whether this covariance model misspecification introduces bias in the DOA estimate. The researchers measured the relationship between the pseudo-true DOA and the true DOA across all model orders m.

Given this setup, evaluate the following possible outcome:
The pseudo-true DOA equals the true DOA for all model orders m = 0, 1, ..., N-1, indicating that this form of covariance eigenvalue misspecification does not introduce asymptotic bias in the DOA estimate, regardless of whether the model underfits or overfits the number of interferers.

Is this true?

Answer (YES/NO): YES